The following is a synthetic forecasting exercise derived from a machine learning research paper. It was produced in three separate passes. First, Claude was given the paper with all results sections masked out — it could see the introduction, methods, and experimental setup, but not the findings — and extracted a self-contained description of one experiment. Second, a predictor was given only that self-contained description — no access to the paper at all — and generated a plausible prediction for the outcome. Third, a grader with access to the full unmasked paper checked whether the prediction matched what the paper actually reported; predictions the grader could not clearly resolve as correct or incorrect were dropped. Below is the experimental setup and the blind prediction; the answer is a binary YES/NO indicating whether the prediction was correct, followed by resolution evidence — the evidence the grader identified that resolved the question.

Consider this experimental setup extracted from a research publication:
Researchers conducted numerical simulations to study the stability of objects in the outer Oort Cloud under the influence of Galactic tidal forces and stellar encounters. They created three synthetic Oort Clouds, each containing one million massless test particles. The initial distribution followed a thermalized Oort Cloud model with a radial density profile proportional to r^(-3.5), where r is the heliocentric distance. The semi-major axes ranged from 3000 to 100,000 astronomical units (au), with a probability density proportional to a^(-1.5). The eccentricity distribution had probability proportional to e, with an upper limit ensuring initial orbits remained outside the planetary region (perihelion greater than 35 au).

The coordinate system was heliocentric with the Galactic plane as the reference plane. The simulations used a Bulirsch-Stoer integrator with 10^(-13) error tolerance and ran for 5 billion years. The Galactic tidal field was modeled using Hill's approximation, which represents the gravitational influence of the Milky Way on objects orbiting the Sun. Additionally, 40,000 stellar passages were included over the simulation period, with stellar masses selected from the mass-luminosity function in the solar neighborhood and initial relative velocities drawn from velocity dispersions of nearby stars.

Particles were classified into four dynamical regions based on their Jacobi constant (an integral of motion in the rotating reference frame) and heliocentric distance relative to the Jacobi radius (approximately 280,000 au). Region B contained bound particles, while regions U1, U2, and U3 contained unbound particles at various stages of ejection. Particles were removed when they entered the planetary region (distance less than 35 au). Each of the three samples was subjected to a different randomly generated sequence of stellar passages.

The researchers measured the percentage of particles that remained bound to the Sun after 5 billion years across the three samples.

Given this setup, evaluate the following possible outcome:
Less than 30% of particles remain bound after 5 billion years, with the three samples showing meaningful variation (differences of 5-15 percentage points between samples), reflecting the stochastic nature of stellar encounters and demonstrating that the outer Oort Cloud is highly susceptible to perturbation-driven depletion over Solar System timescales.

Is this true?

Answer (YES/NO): NO